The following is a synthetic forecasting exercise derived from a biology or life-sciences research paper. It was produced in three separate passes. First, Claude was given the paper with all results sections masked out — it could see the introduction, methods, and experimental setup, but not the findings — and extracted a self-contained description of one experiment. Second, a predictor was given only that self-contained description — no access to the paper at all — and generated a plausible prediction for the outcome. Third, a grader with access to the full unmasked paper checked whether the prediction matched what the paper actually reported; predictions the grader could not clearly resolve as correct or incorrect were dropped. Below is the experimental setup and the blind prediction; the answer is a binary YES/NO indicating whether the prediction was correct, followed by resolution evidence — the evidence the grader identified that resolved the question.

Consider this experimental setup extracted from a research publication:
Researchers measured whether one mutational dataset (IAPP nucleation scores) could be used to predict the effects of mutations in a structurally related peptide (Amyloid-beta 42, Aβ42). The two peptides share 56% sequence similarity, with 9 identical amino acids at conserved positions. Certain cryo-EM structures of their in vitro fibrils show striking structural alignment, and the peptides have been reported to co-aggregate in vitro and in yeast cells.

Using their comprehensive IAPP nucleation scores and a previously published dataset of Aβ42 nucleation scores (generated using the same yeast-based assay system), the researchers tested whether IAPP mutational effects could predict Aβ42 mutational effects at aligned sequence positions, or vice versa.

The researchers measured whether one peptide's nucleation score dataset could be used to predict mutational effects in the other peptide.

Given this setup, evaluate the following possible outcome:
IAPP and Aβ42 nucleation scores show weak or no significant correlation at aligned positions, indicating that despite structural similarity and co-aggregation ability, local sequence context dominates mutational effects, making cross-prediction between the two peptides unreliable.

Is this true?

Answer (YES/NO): NO